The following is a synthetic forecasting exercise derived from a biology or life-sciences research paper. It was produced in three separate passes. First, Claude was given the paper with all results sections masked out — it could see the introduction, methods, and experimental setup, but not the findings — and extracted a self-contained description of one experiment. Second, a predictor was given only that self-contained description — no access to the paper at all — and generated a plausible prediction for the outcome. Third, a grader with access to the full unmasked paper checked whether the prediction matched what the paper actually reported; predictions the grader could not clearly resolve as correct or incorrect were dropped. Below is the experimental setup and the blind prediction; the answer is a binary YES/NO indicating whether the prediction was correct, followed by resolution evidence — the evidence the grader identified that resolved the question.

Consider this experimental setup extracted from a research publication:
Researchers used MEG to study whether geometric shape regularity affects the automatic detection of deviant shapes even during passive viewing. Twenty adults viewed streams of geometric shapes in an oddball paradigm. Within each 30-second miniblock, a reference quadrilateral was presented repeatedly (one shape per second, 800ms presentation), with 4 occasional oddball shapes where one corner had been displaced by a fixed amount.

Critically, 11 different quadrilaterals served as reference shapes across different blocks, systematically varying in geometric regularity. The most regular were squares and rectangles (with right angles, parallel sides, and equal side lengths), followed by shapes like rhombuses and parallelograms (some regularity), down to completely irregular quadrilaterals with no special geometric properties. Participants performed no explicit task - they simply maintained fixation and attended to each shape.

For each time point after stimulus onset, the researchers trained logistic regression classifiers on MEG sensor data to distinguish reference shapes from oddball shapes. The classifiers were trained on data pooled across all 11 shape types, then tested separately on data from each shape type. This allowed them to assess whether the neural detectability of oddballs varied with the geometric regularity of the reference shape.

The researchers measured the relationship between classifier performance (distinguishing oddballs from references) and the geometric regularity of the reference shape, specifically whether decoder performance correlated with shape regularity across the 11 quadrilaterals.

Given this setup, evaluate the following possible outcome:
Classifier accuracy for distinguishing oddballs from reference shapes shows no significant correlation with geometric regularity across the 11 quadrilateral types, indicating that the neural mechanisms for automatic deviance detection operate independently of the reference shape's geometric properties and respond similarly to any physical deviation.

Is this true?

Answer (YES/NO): NO